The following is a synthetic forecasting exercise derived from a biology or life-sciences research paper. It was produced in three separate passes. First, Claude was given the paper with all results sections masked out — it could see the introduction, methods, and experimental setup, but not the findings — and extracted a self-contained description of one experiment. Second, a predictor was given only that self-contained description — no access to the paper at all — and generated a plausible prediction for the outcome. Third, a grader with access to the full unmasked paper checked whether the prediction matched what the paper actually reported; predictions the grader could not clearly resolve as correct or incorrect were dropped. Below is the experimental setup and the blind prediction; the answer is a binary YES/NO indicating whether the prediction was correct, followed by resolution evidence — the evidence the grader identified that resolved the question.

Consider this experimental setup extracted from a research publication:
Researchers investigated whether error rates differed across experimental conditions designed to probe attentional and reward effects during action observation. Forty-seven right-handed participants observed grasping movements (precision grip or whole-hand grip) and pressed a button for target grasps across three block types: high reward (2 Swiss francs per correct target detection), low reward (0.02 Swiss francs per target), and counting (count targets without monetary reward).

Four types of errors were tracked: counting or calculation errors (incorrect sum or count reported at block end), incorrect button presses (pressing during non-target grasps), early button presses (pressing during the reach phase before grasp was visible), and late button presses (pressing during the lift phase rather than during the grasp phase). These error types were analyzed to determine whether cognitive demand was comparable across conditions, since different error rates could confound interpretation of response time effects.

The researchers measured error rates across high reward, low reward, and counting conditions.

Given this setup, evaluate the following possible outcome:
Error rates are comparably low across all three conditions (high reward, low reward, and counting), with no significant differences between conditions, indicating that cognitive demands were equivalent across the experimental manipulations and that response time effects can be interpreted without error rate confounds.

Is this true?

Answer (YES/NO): YES